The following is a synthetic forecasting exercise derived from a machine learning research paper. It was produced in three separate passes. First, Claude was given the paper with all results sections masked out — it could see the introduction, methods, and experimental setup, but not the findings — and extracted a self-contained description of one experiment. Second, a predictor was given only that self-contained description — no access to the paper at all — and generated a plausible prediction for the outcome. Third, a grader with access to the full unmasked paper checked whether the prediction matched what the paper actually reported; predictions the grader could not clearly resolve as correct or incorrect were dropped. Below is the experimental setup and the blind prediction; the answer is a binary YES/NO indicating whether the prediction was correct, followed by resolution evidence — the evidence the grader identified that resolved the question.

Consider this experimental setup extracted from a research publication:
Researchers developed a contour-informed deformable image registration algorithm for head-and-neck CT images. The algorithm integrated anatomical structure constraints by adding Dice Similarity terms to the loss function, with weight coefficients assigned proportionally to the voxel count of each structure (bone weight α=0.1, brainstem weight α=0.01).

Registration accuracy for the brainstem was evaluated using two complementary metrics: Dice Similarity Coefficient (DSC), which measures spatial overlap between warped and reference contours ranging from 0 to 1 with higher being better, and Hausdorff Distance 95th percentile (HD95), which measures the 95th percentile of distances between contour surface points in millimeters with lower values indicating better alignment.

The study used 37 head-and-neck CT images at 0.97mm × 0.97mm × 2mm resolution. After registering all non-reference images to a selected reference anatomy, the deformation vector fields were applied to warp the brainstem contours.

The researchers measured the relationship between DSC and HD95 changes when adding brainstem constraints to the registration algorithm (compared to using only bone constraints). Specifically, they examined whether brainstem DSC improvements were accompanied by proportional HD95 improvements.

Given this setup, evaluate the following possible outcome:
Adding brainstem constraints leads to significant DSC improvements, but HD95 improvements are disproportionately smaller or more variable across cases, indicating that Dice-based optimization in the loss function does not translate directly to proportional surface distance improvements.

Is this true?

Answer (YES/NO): NO